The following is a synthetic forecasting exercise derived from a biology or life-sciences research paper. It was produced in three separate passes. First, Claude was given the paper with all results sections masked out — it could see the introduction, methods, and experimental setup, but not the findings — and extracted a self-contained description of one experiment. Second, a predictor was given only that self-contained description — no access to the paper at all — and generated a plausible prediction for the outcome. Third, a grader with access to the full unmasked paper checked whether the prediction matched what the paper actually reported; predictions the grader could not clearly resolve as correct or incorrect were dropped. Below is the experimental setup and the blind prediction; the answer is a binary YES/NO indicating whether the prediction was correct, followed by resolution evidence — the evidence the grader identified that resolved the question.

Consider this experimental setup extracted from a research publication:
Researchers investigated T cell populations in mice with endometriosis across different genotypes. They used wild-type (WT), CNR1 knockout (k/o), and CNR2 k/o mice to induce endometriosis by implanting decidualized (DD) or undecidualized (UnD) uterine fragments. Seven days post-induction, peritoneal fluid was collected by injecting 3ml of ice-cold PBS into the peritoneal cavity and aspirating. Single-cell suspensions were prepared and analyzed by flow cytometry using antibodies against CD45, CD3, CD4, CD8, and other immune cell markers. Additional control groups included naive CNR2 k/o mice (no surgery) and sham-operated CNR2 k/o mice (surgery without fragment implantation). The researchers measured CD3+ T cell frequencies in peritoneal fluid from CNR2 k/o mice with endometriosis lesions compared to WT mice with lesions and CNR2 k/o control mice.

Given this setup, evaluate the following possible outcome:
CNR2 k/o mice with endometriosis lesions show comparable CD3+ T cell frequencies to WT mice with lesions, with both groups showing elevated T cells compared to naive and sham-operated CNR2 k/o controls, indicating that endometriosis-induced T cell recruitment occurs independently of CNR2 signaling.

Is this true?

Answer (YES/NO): NO